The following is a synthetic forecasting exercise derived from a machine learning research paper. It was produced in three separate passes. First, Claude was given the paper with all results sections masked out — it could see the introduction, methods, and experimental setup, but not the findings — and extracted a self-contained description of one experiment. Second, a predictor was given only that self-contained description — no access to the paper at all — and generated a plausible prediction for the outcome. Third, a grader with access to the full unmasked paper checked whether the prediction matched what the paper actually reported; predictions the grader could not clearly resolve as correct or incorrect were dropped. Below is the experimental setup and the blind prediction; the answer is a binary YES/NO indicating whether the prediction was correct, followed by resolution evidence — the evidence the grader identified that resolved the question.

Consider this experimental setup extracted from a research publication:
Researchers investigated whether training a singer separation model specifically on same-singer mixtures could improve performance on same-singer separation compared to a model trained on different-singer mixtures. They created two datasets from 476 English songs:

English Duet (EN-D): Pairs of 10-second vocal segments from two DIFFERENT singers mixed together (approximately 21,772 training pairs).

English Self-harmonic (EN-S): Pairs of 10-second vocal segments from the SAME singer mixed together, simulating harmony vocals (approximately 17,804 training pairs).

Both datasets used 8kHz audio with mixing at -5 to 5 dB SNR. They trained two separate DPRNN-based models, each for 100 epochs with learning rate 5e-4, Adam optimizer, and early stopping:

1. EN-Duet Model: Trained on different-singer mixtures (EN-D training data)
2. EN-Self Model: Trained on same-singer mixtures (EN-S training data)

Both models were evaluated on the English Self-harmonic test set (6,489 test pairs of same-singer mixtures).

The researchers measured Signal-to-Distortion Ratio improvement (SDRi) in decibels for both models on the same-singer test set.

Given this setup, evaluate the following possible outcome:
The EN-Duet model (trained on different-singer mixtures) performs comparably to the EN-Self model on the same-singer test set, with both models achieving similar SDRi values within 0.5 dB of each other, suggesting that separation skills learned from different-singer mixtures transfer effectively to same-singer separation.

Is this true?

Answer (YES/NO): NO